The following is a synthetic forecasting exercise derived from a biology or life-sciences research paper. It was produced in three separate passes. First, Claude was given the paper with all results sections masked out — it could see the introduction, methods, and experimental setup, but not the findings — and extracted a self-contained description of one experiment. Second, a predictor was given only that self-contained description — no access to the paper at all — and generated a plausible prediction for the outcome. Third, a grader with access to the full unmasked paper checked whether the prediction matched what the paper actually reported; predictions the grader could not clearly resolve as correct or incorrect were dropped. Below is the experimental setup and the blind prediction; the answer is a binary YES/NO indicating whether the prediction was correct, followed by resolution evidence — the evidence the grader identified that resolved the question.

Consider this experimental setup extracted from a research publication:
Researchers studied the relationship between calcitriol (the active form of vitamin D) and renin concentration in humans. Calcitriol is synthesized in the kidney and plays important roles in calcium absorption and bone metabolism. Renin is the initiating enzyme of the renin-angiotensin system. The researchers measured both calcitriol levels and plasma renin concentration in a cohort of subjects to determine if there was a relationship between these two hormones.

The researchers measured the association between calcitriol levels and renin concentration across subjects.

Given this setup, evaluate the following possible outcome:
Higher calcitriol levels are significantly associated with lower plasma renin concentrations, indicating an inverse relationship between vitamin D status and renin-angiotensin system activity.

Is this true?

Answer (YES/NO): YES